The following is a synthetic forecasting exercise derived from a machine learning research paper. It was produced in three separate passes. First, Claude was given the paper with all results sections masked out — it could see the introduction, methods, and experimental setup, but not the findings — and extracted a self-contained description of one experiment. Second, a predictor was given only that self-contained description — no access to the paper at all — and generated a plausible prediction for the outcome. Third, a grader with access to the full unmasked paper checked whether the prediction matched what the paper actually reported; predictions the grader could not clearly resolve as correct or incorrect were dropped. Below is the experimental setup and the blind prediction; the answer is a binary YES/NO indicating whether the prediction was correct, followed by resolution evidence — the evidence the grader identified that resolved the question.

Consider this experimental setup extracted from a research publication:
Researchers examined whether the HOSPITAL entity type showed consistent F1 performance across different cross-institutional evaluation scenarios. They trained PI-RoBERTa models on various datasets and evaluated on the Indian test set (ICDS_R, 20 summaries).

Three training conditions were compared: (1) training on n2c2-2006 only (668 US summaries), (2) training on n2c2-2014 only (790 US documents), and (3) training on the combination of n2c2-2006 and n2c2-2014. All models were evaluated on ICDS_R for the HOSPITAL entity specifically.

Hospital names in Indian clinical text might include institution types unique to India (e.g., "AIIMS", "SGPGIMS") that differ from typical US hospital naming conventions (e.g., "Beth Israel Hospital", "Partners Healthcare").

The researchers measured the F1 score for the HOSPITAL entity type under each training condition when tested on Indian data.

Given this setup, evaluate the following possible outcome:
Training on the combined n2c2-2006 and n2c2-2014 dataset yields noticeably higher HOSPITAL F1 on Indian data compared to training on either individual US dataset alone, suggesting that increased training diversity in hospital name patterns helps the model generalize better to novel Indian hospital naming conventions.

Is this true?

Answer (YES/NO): NO